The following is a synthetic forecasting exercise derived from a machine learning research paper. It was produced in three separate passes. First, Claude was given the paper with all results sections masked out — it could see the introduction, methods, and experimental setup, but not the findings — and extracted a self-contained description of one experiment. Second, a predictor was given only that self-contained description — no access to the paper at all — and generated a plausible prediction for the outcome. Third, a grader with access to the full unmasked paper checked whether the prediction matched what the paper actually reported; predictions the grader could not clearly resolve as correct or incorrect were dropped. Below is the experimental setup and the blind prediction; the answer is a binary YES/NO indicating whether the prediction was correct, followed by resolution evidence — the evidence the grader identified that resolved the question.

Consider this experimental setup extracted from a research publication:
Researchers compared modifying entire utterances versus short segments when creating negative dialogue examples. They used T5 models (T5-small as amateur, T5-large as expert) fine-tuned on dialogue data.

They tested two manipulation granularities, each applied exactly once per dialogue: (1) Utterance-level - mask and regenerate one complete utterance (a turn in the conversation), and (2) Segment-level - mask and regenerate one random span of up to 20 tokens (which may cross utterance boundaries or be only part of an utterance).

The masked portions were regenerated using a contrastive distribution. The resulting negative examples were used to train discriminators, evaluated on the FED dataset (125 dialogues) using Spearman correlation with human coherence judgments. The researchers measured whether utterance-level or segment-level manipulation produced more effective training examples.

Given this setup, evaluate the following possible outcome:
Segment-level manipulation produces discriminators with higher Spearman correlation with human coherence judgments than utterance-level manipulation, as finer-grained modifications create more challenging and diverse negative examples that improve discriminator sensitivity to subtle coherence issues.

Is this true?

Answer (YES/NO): NO